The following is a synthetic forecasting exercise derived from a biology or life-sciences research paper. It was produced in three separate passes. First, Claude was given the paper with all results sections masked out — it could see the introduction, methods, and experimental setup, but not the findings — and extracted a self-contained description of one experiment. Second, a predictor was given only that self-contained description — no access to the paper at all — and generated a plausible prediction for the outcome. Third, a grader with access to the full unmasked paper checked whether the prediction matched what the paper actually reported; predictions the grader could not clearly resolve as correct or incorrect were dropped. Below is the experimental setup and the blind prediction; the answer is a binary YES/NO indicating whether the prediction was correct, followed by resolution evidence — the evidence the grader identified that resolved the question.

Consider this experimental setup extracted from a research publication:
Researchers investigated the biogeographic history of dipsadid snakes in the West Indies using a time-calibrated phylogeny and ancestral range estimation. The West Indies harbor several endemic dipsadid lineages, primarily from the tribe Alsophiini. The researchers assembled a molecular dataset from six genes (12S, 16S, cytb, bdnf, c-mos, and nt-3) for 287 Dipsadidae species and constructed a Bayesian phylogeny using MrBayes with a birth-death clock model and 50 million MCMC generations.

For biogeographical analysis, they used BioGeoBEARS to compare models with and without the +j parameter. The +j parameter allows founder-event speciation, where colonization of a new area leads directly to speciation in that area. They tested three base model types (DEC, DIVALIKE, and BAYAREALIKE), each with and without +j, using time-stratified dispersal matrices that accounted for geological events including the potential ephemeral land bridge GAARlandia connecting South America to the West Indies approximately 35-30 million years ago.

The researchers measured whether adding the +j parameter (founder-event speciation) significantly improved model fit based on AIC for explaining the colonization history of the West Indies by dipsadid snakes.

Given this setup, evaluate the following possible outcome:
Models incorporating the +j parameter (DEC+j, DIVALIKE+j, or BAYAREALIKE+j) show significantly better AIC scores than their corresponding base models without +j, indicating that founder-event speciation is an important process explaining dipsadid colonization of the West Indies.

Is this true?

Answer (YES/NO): YES